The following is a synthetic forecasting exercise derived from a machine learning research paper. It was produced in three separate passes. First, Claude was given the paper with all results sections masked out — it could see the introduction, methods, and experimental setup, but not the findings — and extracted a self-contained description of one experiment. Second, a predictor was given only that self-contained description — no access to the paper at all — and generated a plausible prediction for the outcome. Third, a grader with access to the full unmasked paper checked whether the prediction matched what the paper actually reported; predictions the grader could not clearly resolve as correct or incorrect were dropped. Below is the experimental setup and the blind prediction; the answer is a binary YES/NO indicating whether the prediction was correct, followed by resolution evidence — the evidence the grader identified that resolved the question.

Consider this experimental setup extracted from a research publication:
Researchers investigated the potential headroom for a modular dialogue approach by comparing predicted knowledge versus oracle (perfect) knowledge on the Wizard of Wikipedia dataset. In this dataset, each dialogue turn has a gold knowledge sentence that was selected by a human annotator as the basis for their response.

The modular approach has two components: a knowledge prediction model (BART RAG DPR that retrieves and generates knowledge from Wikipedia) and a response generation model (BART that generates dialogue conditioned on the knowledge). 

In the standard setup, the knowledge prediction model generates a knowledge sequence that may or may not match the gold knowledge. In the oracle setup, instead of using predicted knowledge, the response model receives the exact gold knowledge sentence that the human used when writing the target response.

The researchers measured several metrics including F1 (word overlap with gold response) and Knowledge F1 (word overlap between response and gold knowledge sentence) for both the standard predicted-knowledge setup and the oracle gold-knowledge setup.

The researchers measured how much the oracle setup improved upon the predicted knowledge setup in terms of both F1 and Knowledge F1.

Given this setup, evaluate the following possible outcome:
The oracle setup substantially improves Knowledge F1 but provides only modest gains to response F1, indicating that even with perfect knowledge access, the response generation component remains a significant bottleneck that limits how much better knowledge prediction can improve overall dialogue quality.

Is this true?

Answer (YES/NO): NO